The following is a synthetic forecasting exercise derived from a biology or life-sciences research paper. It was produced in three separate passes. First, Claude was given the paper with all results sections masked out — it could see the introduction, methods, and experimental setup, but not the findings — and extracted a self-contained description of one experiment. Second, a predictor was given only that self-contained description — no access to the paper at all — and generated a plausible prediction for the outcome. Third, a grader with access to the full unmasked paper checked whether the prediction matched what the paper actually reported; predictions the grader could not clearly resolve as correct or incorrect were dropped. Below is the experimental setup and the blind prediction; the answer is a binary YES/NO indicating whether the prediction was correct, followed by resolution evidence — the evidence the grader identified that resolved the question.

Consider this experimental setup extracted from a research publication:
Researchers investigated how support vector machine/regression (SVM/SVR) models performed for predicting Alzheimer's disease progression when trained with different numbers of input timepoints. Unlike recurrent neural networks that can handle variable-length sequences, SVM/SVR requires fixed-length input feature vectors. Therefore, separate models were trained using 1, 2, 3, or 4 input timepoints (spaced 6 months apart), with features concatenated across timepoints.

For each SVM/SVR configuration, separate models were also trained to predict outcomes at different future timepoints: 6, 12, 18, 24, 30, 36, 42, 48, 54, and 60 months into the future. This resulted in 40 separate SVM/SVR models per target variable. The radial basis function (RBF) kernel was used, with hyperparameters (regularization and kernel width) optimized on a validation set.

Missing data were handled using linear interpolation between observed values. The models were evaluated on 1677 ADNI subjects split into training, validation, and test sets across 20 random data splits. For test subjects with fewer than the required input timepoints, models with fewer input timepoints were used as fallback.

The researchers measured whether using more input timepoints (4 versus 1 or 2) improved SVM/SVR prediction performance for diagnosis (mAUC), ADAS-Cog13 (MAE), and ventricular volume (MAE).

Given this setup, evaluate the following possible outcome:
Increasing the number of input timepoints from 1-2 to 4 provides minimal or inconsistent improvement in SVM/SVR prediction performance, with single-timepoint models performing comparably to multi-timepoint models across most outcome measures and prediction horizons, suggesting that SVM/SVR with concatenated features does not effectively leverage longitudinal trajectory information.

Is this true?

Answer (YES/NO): YES